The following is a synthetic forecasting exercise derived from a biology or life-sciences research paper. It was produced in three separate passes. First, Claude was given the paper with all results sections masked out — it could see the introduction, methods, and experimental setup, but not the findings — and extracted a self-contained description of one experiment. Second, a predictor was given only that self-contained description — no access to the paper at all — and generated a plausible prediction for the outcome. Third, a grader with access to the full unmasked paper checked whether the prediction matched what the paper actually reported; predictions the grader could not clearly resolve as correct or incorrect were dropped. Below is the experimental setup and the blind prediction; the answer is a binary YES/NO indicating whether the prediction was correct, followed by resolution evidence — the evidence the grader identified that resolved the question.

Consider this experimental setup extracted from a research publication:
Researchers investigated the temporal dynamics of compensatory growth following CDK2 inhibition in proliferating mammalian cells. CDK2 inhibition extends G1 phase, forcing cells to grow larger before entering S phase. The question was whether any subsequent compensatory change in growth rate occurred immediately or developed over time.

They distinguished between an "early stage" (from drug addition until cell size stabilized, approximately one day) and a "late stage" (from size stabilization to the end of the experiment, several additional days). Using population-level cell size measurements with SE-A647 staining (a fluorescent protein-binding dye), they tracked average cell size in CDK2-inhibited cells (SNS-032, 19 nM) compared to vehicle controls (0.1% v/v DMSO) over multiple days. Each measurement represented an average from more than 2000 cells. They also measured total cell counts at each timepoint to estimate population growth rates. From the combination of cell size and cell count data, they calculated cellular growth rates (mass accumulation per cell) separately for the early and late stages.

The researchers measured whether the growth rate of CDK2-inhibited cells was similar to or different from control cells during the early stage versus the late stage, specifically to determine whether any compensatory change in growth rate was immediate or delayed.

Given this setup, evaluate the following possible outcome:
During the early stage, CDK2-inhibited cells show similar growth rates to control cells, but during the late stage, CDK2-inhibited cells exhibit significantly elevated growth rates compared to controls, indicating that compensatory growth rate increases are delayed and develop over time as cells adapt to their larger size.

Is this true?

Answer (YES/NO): NO